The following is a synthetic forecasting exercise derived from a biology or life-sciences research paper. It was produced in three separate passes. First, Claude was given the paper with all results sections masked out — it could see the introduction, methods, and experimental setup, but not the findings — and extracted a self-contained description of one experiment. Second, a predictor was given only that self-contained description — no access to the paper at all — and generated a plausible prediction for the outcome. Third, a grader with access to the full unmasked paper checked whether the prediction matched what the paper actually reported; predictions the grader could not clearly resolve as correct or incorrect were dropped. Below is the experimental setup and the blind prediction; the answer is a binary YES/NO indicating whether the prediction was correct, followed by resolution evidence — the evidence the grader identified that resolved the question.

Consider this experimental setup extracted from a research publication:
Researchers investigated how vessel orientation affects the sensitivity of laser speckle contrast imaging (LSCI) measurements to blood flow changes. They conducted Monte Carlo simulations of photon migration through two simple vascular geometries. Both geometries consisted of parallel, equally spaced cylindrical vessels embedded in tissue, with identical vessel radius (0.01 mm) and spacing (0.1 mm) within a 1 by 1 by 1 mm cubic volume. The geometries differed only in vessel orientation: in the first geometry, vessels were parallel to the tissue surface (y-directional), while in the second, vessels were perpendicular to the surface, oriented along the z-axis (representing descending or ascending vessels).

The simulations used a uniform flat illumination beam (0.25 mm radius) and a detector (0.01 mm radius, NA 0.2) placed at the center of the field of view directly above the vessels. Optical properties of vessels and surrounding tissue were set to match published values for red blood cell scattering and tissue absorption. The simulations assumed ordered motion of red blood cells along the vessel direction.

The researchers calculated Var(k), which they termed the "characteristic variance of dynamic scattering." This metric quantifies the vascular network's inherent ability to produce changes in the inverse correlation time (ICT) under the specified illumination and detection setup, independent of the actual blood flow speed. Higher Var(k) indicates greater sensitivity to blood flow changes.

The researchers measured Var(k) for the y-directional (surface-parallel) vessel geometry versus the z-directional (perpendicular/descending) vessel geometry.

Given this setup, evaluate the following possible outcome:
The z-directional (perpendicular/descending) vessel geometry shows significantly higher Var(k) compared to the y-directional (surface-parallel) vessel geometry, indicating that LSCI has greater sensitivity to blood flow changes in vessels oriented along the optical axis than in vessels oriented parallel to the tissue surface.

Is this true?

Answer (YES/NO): YES